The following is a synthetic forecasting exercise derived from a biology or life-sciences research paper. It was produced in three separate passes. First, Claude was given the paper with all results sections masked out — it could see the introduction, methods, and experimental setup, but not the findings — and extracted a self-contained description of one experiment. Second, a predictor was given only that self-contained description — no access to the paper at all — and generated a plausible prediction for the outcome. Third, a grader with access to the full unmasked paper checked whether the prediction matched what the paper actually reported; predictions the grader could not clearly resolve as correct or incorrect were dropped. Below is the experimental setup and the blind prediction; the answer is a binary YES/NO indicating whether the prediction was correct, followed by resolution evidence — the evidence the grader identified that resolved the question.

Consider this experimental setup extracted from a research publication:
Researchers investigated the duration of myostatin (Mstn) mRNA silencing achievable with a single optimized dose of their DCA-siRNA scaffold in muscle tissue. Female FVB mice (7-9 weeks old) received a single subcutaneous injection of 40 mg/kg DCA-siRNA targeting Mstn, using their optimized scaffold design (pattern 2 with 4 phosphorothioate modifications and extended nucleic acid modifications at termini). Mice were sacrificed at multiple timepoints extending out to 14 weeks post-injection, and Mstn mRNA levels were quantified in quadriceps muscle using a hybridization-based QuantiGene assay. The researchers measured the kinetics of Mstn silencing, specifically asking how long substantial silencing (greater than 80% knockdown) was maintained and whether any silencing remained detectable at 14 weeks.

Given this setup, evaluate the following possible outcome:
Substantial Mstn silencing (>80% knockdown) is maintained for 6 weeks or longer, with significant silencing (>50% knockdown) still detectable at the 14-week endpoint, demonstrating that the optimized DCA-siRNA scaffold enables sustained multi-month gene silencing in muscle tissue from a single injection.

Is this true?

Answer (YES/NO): NO